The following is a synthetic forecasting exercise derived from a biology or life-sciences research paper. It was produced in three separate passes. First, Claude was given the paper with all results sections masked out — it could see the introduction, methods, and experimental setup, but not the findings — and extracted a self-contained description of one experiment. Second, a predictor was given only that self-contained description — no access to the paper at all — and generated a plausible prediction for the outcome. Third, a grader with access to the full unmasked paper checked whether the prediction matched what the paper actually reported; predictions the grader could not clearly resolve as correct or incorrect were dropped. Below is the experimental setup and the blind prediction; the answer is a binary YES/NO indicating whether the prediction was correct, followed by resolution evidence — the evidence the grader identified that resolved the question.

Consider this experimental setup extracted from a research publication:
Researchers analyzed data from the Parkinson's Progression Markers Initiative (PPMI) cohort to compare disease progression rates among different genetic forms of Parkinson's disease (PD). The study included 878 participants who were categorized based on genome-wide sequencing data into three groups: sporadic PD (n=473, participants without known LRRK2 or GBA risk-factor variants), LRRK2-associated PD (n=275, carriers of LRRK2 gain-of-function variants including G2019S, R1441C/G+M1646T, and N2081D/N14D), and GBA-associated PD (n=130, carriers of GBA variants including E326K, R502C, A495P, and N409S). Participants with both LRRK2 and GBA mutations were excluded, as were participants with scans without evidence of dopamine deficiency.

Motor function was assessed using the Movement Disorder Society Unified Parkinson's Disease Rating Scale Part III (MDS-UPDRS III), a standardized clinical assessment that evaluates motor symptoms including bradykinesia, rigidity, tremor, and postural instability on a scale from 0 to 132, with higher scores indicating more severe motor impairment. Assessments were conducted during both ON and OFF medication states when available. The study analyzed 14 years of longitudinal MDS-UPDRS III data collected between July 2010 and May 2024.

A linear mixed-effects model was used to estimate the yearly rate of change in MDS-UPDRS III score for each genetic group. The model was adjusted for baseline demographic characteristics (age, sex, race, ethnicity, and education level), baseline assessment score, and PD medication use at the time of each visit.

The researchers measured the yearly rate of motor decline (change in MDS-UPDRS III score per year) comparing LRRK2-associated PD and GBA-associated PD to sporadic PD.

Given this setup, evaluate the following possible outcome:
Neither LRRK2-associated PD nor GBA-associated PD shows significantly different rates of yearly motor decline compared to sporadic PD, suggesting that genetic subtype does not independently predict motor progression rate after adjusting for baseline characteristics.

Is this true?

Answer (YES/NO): NO